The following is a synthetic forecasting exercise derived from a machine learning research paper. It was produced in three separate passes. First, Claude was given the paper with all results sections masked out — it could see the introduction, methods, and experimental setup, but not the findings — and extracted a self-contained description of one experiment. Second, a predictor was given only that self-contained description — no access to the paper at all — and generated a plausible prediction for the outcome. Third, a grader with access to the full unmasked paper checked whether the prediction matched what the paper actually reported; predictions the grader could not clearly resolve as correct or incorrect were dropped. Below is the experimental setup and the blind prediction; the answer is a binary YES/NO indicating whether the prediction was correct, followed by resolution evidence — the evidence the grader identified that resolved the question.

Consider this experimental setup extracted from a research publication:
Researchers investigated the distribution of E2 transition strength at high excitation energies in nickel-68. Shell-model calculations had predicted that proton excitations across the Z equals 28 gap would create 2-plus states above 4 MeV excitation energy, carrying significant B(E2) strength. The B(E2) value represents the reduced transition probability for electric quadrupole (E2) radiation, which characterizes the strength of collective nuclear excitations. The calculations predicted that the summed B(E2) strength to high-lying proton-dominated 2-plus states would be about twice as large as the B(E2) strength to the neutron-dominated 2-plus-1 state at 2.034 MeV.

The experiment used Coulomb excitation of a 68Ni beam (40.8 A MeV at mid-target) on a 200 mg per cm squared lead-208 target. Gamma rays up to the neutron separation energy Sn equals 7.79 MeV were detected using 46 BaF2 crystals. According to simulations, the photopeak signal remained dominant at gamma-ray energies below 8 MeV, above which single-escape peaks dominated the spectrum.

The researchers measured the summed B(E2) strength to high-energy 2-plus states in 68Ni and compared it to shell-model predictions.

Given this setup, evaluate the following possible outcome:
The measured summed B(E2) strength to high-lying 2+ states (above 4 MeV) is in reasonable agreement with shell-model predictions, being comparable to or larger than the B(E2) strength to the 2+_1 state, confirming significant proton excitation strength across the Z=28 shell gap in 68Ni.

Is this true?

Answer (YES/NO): NO